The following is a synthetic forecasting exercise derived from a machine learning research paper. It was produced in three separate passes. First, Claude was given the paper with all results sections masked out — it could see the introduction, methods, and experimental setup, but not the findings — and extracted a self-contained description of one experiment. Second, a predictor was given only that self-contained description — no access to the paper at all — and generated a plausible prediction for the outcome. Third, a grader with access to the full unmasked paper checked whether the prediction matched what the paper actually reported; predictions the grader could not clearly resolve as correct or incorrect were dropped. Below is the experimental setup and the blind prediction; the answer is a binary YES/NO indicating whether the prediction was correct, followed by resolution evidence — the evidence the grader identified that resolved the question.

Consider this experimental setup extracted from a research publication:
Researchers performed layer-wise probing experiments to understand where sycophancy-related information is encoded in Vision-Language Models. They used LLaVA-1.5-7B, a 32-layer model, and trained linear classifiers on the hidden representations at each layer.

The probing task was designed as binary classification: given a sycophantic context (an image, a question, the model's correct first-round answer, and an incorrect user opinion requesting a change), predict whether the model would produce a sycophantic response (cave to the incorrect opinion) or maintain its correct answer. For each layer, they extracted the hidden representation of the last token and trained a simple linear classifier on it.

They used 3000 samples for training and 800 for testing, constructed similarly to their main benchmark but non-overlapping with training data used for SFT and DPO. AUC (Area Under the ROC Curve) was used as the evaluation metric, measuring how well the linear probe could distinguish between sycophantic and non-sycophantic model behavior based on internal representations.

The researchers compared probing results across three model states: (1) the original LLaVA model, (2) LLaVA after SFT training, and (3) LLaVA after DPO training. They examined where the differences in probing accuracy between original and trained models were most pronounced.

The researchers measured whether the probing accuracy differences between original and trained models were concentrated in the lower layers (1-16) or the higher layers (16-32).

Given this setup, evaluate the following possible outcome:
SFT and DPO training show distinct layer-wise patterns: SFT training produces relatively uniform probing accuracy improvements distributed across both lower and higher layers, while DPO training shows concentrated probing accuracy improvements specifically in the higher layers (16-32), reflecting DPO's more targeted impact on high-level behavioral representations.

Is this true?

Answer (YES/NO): NO